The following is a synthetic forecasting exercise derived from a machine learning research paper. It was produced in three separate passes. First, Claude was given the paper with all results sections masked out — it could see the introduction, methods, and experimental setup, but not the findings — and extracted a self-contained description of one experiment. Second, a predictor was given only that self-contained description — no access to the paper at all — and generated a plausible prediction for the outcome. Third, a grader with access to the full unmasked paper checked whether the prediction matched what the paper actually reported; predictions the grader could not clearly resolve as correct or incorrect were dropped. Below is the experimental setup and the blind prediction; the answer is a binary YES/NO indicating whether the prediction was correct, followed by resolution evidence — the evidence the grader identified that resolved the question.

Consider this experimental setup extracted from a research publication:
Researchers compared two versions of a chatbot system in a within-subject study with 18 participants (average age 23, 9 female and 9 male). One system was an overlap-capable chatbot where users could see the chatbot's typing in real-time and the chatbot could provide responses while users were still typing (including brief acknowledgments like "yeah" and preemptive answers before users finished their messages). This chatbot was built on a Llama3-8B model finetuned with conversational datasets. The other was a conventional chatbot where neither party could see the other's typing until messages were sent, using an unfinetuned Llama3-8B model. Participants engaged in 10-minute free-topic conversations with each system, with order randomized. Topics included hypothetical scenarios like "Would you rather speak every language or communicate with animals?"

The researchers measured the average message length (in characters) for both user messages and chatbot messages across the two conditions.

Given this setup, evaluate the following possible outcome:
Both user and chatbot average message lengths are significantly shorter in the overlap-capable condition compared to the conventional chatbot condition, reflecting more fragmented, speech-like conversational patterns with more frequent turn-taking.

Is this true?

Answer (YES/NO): YES